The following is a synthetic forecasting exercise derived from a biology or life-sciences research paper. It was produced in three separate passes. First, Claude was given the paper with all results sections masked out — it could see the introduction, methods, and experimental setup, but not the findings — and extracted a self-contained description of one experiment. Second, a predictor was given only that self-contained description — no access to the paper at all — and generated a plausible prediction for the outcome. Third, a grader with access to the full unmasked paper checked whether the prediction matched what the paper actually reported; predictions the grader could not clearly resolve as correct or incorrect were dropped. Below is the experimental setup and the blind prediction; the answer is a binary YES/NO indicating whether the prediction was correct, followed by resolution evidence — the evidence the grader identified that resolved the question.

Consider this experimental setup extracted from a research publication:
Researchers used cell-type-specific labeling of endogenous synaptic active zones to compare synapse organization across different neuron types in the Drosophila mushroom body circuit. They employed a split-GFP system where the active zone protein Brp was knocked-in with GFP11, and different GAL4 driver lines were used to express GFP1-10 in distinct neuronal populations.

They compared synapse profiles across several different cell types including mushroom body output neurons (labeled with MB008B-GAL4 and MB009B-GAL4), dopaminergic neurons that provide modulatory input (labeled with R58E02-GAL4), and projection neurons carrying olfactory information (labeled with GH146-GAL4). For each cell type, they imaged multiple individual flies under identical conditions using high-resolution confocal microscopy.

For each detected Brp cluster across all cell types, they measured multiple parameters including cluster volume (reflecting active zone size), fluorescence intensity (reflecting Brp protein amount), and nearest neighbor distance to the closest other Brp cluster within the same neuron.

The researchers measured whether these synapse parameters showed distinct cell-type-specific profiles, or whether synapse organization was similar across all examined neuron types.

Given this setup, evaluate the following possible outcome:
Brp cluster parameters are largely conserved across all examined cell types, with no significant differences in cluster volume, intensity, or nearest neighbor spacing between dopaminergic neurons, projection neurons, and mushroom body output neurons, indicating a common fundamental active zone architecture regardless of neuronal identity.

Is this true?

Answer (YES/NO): NO